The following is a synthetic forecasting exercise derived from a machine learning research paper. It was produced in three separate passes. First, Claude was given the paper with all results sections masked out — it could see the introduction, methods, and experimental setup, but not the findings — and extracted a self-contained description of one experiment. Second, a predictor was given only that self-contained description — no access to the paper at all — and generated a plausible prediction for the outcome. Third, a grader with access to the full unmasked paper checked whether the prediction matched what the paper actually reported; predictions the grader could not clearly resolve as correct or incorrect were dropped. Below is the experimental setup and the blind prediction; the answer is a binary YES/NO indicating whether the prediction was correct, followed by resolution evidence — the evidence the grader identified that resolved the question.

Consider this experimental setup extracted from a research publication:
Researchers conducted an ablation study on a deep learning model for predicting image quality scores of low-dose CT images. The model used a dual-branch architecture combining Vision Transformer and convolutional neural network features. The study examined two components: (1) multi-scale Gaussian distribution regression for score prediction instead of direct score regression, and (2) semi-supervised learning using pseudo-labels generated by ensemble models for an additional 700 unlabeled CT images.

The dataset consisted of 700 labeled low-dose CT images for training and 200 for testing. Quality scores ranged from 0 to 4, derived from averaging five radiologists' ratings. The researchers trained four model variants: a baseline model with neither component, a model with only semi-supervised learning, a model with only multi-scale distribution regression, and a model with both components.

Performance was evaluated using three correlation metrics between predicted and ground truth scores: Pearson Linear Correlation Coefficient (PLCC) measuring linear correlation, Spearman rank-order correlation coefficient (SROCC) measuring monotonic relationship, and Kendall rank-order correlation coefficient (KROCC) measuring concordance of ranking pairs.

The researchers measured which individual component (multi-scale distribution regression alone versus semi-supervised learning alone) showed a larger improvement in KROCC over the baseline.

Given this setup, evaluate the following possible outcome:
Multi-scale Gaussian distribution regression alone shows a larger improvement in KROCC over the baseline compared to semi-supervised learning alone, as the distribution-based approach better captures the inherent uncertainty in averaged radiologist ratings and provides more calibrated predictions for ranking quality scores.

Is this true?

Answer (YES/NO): YES